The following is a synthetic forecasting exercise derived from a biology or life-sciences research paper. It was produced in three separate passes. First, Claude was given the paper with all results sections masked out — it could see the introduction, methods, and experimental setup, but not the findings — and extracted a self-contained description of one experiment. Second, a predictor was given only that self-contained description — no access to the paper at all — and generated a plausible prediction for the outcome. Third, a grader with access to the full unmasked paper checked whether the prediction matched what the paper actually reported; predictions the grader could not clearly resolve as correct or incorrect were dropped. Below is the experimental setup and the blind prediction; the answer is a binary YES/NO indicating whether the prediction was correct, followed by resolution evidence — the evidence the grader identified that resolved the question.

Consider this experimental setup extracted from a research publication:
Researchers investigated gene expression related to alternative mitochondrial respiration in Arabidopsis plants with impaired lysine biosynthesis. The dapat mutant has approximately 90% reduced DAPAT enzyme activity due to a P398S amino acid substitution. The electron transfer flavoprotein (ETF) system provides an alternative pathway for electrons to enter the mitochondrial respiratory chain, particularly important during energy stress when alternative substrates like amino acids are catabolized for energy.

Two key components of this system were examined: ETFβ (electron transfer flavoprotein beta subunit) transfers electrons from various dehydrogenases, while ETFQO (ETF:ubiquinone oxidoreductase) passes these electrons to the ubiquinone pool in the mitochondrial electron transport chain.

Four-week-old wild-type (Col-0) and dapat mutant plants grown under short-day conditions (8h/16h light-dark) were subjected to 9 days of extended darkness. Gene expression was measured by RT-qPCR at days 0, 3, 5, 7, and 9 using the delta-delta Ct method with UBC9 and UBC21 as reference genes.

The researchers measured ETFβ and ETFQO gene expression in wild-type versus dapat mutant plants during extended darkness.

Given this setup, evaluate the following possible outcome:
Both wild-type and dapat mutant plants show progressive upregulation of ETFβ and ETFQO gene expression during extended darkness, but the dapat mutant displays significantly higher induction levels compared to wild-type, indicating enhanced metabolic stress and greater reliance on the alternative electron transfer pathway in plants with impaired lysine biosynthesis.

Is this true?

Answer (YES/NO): NO